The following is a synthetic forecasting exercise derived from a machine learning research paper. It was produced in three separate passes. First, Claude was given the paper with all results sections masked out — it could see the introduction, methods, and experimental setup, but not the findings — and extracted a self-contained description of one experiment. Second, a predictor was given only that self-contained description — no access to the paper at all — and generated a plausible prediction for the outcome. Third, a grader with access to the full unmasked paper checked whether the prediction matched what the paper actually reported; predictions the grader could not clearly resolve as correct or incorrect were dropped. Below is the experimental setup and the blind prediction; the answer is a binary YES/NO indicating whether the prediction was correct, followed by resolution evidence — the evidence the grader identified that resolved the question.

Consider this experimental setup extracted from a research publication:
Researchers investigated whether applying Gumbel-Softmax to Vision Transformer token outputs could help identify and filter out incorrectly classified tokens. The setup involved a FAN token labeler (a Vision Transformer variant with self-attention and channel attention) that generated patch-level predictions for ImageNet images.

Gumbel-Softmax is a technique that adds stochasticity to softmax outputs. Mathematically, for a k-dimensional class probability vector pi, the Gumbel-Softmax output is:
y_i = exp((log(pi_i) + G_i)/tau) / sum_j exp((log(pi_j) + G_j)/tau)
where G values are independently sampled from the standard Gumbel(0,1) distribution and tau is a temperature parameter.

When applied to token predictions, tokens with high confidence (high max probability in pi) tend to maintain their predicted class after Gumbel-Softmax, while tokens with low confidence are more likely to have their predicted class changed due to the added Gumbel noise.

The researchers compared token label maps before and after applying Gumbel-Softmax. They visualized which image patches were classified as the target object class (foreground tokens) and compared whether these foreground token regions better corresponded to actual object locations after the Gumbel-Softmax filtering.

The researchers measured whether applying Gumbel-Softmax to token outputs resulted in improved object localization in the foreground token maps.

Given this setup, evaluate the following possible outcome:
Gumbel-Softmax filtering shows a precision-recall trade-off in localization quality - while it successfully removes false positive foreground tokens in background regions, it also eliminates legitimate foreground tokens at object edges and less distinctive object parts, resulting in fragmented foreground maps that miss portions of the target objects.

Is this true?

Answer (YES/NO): NO